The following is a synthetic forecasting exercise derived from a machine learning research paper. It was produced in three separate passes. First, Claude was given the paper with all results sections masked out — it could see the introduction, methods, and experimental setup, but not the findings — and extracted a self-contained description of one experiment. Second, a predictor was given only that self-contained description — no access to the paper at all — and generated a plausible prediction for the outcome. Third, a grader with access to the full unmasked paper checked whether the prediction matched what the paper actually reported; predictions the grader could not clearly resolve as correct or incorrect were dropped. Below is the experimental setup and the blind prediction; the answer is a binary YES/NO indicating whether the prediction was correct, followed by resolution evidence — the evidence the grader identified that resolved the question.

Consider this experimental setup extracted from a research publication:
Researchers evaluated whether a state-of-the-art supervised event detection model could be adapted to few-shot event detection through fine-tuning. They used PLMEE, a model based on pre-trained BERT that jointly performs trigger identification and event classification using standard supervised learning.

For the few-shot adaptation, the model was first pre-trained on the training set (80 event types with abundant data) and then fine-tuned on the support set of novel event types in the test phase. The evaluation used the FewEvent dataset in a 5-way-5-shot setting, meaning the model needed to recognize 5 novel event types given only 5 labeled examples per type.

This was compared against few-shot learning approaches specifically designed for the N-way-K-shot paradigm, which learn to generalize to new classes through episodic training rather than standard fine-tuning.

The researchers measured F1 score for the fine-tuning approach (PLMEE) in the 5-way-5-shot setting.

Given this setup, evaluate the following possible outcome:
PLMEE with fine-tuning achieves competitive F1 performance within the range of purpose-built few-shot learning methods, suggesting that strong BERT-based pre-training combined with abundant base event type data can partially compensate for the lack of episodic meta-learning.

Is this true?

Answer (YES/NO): NO